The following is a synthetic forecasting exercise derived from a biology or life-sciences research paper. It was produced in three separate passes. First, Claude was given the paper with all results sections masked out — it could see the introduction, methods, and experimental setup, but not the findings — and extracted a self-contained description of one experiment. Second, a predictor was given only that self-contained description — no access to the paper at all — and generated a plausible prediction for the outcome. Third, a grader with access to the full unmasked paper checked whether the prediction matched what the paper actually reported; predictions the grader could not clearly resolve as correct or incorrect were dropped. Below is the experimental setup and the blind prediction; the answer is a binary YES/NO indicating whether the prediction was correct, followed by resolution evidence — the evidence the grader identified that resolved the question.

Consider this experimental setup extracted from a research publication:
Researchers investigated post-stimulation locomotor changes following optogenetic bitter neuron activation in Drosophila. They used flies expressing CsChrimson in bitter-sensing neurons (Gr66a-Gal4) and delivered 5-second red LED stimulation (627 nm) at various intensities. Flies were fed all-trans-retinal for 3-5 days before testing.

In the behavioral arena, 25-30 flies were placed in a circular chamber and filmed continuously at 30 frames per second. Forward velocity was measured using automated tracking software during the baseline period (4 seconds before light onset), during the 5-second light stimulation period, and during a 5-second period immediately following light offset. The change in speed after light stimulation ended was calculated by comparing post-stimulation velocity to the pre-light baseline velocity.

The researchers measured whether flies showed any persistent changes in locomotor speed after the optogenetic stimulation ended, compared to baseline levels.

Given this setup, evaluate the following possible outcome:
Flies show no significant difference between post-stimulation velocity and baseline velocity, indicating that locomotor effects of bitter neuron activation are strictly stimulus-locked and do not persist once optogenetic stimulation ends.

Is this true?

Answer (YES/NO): NO